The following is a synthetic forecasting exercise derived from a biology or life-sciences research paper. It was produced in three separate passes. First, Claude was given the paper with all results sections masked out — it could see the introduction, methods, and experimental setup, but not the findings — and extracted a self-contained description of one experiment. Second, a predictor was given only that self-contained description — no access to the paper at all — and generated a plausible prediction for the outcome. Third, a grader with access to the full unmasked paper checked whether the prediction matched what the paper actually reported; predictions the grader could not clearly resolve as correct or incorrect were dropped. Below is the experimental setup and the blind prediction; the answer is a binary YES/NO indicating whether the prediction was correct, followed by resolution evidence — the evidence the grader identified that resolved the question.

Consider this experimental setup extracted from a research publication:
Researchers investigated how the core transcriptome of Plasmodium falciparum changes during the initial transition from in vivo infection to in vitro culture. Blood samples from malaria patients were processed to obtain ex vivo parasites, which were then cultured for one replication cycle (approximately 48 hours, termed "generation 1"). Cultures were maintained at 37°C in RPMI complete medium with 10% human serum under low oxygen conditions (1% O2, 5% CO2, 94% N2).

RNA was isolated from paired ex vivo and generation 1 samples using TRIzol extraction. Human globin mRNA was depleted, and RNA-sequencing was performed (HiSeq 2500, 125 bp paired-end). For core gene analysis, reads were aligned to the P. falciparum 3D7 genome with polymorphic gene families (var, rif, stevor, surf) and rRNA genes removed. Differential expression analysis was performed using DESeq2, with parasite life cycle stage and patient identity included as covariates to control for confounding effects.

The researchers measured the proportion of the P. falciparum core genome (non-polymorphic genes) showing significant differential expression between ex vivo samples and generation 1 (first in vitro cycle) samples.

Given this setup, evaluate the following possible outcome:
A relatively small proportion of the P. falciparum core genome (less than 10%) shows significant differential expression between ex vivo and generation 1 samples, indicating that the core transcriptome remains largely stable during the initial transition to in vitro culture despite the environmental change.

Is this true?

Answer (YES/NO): NO